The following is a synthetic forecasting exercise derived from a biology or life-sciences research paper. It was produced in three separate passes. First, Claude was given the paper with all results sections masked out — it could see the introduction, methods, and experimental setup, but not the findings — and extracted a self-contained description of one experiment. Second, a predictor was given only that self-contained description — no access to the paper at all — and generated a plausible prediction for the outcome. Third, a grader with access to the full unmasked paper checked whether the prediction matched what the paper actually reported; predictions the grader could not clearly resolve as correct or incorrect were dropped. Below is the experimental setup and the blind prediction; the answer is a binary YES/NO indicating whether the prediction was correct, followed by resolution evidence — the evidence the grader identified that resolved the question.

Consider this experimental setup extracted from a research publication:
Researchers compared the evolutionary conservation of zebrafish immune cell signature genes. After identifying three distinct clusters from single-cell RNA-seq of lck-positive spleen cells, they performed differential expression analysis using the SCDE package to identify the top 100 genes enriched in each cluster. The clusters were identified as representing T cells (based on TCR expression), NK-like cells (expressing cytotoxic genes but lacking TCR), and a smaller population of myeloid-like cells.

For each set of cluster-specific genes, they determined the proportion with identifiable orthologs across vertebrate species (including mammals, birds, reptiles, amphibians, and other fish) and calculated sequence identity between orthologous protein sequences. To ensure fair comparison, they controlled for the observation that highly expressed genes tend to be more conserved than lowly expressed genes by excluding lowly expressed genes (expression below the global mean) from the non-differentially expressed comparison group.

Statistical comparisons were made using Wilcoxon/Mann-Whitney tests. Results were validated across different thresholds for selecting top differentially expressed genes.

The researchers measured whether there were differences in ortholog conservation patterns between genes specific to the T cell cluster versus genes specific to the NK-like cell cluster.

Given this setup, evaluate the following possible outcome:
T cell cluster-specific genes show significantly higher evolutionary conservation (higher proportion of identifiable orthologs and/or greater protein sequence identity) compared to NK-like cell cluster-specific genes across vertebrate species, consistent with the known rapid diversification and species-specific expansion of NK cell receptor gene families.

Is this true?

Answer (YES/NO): YES